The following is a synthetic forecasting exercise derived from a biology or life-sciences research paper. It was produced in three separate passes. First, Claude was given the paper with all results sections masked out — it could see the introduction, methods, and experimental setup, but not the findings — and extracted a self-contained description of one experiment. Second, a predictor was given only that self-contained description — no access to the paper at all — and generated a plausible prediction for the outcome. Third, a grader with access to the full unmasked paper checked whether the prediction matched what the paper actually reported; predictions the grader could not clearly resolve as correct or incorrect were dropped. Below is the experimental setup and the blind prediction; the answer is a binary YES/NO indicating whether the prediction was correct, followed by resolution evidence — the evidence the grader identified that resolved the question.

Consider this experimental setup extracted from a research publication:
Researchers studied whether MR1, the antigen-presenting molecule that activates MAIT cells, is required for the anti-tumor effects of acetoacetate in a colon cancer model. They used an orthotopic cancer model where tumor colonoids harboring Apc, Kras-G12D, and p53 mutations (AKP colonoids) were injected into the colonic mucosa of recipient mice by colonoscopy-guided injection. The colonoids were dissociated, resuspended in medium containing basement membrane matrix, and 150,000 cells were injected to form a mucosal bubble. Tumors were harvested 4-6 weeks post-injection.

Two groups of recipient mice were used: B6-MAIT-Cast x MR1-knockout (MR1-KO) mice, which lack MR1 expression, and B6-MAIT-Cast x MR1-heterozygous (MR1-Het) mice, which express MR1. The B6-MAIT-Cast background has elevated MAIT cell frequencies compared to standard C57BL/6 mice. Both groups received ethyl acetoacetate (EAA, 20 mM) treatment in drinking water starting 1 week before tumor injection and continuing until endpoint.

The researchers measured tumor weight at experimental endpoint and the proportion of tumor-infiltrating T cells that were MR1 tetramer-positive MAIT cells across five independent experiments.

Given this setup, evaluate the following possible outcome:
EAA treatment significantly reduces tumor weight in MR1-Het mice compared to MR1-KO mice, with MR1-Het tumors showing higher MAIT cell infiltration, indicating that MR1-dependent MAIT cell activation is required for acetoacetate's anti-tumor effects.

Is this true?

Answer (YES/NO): YES